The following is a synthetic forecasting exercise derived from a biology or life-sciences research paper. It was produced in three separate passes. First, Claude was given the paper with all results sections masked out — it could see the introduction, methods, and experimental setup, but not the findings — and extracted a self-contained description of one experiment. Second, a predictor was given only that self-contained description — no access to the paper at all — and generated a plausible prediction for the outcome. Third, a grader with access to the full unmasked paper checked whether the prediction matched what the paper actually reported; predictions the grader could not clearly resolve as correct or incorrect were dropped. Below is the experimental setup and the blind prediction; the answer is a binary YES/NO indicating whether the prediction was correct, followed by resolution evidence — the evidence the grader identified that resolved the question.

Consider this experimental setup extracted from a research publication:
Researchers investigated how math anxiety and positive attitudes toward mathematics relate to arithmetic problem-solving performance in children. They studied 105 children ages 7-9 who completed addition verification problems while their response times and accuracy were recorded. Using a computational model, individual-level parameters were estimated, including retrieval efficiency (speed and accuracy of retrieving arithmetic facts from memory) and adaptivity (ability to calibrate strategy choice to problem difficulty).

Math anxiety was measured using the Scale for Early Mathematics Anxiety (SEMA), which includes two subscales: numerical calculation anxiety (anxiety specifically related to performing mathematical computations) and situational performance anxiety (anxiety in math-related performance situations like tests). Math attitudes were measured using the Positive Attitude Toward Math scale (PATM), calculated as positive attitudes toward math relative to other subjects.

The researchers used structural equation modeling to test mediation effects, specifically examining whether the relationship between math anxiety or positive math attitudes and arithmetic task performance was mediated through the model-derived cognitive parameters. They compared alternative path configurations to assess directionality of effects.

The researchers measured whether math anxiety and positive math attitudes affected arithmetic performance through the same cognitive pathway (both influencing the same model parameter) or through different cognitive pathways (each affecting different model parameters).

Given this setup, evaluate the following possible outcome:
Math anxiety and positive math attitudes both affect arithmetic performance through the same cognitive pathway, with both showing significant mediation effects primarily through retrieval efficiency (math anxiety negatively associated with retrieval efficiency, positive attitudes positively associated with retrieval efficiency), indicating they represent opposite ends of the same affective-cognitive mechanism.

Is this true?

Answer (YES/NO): NO